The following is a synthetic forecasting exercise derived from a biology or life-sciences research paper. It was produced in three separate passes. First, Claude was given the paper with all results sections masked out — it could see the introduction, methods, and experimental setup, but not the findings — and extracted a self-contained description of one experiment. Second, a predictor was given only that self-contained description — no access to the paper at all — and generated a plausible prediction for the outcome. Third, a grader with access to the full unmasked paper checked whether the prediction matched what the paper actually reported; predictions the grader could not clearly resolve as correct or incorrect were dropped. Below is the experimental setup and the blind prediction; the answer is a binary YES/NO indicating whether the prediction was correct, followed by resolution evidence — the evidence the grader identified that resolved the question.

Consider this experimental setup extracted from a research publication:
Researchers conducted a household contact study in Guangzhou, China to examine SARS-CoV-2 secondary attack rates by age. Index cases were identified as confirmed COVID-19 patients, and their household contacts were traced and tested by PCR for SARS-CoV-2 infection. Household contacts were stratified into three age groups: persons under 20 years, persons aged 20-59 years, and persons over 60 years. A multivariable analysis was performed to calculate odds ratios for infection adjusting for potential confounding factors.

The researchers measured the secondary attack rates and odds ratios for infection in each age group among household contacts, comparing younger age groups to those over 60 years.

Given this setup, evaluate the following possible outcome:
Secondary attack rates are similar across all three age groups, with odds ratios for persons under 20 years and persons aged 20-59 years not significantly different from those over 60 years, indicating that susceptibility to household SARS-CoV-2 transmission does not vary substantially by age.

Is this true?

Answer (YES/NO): NO